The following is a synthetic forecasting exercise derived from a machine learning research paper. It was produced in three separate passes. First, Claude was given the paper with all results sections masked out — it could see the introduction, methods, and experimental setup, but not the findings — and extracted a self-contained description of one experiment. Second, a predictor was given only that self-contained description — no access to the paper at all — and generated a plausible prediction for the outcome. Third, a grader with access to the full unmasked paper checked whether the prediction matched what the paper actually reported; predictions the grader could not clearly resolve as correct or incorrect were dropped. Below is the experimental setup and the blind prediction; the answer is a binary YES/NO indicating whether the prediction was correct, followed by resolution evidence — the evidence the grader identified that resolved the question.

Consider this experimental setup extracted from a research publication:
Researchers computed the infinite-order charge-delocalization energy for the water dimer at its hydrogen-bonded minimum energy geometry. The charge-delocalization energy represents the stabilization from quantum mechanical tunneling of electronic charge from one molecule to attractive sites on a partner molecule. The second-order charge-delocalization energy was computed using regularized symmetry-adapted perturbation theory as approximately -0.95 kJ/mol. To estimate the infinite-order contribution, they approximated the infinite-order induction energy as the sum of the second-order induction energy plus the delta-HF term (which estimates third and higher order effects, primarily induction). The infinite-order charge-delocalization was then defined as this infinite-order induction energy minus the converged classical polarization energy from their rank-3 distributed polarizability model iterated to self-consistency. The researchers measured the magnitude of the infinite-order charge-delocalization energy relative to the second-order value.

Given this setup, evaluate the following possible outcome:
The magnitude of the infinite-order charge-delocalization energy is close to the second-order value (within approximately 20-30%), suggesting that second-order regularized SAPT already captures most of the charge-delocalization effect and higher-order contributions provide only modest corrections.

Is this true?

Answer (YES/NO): NO